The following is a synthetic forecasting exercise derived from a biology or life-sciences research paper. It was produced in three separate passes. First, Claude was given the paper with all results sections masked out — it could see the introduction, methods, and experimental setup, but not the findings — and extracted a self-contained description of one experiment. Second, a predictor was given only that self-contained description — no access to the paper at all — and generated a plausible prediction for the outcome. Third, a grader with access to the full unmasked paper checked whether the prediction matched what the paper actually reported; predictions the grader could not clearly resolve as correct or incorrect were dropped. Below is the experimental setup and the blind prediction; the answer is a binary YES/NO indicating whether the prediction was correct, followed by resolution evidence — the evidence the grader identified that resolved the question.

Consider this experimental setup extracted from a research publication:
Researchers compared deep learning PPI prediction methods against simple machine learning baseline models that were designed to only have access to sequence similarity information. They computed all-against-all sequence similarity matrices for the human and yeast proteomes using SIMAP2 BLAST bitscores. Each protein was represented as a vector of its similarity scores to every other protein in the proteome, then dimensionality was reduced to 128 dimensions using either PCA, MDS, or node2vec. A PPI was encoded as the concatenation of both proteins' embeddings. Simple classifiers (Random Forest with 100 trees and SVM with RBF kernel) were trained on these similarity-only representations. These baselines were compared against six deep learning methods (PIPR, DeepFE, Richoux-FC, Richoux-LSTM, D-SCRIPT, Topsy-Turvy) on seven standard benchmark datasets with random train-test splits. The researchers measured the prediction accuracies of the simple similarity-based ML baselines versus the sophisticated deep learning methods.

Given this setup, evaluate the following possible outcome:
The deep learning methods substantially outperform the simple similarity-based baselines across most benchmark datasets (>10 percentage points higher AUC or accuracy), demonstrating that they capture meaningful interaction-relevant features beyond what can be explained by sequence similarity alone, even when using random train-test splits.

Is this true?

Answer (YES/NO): NO